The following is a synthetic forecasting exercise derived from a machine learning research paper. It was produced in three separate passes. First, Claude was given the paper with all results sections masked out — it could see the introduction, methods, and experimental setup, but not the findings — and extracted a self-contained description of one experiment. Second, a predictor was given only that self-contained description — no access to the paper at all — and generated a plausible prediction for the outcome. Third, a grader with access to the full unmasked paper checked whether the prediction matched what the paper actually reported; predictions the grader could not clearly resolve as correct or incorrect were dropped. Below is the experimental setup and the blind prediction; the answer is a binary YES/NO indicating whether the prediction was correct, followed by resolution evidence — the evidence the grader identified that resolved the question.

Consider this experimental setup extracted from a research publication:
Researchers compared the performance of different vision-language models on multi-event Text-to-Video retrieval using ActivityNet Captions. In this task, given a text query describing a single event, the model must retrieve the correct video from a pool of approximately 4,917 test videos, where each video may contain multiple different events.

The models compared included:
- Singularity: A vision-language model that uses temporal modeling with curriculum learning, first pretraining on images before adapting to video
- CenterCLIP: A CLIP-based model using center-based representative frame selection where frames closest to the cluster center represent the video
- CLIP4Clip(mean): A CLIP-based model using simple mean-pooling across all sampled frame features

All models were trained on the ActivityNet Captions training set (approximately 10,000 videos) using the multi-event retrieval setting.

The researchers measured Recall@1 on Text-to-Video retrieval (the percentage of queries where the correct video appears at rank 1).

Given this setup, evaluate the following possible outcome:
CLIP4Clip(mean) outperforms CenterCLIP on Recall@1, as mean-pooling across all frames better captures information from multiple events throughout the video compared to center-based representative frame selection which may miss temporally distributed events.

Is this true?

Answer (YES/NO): NO